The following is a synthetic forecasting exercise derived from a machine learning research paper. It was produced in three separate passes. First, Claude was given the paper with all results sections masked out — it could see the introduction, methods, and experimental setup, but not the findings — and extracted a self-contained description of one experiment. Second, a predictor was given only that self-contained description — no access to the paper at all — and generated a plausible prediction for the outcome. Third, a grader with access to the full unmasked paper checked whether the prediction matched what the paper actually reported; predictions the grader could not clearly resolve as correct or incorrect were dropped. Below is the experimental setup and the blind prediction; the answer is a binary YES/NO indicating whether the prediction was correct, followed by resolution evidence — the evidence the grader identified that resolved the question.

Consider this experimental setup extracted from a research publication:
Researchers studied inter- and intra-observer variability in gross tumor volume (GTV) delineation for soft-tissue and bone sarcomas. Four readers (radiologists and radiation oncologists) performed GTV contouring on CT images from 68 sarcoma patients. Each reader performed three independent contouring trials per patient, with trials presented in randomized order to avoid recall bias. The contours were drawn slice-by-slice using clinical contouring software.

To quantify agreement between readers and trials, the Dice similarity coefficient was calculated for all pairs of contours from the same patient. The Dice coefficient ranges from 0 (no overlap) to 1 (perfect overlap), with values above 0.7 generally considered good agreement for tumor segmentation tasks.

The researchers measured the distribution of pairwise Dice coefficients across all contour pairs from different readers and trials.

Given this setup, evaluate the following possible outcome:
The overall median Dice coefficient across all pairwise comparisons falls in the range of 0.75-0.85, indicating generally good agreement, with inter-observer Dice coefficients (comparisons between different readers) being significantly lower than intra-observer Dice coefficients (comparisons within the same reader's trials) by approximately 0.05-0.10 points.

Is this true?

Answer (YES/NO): NO